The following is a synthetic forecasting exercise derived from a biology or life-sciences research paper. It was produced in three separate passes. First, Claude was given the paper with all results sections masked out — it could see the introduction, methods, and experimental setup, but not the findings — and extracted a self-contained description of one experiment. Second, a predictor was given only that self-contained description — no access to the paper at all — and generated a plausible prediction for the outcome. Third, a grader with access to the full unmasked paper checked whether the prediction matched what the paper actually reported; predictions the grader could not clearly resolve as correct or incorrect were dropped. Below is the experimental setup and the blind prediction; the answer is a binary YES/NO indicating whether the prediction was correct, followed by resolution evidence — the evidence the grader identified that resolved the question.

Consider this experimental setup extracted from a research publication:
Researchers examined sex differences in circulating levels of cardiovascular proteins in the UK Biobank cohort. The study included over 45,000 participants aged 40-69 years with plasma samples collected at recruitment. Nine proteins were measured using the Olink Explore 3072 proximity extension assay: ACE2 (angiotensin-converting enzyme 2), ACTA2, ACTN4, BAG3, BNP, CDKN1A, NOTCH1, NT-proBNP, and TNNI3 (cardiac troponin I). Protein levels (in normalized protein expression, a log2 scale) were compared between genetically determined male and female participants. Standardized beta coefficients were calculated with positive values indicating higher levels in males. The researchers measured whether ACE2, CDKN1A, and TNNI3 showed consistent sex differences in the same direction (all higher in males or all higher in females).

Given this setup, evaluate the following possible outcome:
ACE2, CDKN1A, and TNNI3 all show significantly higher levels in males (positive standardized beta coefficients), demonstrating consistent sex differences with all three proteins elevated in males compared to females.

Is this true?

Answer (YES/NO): YES